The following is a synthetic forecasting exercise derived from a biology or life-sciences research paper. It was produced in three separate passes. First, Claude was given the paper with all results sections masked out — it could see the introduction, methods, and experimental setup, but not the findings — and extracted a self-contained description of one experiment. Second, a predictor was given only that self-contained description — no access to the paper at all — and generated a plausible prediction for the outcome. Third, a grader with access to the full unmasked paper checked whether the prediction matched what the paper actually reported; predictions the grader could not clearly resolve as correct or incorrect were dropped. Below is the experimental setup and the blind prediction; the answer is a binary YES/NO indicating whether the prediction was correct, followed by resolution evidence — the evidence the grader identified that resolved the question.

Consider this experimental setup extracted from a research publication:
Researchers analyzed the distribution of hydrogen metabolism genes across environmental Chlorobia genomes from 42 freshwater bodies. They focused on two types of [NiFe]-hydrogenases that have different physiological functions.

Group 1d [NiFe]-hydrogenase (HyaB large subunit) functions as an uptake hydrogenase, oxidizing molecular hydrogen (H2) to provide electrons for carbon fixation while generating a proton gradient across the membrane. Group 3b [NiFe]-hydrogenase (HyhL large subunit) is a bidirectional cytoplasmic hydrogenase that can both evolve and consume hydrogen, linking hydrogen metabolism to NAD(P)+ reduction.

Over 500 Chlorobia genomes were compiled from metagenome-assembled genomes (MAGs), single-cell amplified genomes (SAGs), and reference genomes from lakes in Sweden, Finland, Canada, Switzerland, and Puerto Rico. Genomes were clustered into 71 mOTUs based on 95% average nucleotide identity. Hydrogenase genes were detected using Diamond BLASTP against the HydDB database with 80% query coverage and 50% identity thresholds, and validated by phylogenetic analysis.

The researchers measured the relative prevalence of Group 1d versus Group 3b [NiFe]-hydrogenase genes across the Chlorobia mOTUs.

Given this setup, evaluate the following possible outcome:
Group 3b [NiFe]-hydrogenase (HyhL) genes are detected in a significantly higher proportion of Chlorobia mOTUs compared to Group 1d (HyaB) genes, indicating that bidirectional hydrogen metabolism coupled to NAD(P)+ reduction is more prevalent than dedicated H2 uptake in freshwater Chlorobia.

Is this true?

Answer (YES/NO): NO